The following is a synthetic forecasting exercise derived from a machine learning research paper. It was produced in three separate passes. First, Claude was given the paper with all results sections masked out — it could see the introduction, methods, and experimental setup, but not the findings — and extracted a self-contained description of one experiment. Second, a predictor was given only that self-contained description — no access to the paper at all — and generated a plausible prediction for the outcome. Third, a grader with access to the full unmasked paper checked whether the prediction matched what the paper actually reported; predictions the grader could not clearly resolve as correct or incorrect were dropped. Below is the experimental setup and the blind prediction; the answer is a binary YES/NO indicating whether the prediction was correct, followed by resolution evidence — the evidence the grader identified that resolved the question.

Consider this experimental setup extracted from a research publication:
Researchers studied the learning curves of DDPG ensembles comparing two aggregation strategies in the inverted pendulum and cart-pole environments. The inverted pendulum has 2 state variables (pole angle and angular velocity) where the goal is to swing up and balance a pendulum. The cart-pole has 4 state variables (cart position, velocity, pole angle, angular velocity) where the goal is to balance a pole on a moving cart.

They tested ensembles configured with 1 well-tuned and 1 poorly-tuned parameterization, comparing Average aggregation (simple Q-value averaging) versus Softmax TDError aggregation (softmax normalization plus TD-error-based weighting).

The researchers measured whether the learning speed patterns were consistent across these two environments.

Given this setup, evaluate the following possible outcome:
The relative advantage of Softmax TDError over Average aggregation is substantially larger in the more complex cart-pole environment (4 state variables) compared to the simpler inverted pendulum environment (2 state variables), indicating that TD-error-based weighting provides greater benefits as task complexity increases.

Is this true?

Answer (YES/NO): NO